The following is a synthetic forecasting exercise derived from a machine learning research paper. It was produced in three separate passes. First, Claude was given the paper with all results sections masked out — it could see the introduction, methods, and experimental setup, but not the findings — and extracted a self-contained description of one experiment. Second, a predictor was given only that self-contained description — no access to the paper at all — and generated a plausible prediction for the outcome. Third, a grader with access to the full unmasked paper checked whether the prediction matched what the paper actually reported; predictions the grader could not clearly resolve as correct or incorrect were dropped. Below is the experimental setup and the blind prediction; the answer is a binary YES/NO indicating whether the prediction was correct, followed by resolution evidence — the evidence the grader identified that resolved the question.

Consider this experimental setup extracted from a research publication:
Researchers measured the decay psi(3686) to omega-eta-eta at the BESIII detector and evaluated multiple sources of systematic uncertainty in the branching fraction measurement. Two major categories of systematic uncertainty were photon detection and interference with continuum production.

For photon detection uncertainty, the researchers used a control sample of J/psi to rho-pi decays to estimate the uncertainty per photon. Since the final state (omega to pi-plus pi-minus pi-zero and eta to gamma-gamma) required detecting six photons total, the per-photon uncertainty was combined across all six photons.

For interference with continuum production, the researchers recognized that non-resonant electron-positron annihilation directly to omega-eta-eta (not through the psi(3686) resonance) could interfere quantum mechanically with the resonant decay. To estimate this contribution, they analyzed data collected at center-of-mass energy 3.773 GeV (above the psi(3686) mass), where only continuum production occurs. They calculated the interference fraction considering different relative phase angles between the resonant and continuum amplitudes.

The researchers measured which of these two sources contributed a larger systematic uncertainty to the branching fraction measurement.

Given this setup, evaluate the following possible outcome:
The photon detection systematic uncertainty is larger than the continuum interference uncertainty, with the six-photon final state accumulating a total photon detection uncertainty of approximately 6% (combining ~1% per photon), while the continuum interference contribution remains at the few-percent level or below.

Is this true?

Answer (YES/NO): NO